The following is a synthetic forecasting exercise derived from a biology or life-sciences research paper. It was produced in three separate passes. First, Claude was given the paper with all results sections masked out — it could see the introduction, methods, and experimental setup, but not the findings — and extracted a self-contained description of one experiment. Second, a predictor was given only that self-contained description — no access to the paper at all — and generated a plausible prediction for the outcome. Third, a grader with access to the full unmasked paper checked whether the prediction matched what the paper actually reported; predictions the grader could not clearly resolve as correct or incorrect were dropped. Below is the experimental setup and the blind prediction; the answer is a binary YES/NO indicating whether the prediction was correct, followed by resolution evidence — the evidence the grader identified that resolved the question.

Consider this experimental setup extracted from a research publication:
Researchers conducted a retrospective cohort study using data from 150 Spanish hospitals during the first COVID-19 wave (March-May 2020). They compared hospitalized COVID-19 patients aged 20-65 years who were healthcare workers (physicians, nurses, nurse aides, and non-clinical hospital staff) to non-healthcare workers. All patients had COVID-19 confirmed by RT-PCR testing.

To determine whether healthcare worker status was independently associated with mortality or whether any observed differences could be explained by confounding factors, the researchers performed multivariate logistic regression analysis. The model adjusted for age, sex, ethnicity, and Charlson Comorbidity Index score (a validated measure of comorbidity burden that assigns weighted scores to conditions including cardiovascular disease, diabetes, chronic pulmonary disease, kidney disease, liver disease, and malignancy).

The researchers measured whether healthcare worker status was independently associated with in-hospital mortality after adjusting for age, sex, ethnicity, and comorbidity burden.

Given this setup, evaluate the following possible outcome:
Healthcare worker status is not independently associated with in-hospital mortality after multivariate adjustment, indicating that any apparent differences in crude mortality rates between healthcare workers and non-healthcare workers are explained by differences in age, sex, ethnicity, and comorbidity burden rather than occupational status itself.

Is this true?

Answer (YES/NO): NO